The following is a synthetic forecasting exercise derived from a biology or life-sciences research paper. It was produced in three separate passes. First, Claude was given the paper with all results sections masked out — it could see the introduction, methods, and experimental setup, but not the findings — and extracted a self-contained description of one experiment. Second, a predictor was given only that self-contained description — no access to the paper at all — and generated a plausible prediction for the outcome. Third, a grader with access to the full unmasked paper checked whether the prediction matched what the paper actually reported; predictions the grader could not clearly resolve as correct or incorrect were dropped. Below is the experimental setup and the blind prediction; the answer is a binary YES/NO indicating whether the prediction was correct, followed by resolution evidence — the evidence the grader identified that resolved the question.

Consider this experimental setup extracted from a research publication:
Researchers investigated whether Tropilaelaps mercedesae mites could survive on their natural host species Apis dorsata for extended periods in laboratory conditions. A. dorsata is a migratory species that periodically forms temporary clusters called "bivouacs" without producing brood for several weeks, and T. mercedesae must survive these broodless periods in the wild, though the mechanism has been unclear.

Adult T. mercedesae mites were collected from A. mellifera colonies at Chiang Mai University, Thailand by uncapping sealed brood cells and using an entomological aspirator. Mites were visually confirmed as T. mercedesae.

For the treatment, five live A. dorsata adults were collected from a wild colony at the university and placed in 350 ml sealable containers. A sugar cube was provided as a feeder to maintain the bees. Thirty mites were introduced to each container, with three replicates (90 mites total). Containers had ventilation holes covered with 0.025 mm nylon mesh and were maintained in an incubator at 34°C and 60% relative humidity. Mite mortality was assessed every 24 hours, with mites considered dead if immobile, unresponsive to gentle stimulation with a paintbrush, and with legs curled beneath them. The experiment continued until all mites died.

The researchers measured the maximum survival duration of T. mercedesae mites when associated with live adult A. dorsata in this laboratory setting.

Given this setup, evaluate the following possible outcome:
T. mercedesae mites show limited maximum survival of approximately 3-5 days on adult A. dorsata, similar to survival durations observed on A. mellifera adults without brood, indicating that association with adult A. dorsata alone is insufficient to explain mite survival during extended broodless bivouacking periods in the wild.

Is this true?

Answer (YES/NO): NO